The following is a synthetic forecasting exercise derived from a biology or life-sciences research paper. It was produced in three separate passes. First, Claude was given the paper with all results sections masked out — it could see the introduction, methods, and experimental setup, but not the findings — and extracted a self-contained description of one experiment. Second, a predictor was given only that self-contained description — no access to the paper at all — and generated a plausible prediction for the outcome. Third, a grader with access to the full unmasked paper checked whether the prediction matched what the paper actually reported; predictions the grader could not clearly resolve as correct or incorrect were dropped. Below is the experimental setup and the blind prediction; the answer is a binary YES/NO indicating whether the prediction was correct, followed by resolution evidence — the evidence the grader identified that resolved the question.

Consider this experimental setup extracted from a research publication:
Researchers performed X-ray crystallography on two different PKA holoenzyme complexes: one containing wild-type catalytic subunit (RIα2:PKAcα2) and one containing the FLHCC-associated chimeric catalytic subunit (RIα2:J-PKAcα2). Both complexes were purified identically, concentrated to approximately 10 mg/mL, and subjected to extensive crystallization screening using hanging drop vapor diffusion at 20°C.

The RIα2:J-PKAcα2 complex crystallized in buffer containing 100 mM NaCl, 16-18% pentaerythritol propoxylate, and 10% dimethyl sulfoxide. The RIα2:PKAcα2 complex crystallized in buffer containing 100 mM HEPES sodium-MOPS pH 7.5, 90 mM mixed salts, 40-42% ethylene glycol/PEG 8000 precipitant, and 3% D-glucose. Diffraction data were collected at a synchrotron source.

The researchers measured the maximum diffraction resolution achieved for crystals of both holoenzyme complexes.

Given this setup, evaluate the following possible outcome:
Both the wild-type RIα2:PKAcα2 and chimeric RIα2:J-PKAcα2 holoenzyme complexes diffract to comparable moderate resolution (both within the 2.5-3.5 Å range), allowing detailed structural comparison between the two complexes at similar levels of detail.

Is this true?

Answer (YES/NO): NO